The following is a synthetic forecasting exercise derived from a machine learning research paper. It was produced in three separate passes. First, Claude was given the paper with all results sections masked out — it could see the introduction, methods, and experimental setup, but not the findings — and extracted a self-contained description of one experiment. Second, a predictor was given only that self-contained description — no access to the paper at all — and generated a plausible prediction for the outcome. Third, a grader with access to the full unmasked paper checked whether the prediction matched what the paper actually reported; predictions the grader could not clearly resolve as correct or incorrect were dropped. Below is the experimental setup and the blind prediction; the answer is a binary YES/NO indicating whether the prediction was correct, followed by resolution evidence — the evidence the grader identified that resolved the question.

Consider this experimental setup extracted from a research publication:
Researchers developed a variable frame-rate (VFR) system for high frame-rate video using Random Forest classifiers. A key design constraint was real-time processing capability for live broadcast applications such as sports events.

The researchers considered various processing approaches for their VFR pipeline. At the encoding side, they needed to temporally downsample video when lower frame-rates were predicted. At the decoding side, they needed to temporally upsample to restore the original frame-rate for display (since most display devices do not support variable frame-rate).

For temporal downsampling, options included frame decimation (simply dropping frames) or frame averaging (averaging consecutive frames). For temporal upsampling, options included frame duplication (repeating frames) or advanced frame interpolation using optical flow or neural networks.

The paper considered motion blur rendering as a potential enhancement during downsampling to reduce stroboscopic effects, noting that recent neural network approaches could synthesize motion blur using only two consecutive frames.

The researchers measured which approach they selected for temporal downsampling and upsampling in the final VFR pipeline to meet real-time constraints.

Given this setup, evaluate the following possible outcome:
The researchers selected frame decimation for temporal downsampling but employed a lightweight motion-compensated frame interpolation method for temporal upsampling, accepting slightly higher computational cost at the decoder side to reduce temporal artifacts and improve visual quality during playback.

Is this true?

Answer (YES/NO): NO